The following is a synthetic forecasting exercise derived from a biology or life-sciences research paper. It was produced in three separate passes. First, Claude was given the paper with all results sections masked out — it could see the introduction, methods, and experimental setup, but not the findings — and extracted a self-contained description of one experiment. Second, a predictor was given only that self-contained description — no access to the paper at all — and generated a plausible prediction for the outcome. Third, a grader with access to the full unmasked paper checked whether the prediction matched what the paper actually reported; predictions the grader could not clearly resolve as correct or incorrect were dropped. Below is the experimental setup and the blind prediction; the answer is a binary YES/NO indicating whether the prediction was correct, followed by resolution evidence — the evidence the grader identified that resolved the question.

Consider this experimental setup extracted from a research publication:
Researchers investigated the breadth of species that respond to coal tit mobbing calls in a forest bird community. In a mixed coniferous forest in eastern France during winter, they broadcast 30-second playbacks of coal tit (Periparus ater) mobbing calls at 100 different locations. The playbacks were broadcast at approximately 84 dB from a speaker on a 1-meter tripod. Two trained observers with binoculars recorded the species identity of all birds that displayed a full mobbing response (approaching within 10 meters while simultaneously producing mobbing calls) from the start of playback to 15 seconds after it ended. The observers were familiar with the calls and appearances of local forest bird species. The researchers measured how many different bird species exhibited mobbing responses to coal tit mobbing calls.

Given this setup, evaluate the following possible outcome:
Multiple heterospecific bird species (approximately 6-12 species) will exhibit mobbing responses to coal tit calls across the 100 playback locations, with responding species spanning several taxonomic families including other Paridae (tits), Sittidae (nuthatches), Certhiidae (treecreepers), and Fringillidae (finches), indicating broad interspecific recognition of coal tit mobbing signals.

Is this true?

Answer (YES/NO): NO